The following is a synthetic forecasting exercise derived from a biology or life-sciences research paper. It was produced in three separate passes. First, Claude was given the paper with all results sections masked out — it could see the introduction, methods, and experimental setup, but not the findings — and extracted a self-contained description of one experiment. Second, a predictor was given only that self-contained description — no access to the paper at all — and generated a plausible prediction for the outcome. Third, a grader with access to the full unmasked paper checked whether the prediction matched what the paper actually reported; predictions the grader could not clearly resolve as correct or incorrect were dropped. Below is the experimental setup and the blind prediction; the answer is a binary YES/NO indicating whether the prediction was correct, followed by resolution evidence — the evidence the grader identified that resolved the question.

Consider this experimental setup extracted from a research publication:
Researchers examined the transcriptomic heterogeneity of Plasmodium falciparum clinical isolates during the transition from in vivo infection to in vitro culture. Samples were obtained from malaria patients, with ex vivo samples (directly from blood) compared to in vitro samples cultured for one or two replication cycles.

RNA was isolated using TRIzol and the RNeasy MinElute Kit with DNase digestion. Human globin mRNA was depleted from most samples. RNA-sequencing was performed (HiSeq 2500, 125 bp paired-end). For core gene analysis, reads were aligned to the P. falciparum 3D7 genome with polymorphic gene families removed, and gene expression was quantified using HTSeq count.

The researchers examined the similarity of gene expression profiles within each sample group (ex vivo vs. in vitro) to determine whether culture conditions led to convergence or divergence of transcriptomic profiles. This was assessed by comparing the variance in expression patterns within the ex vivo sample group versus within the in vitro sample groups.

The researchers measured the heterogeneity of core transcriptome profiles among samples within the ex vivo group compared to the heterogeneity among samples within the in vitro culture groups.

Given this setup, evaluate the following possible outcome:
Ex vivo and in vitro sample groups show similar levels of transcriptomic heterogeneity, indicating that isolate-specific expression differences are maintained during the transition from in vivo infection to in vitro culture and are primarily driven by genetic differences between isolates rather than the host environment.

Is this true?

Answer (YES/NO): NO